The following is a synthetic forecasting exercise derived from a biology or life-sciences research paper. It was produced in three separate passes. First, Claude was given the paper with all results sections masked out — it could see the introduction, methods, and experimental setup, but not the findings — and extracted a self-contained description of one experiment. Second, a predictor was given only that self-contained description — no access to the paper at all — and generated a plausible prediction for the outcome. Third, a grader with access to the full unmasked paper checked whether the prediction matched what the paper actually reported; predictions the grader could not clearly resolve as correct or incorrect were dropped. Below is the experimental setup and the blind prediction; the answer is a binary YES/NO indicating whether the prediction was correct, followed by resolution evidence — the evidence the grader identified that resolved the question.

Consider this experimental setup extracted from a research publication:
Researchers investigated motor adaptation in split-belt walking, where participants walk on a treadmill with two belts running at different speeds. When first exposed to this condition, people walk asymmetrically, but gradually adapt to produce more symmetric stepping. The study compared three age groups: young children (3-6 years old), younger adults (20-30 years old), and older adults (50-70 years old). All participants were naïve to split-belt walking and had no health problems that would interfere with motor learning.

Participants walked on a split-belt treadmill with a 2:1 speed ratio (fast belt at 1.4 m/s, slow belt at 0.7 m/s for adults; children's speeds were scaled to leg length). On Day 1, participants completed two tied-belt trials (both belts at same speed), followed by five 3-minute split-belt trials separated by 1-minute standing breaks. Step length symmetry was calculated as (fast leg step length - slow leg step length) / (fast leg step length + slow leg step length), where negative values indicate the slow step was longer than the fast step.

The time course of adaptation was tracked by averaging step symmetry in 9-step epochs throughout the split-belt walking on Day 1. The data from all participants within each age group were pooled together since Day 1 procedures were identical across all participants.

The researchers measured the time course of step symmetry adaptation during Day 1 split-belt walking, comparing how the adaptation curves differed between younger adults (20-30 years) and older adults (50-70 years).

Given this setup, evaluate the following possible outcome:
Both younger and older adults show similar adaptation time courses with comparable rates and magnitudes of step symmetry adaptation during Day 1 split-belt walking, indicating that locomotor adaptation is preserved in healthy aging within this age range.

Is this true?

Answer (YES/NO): YES